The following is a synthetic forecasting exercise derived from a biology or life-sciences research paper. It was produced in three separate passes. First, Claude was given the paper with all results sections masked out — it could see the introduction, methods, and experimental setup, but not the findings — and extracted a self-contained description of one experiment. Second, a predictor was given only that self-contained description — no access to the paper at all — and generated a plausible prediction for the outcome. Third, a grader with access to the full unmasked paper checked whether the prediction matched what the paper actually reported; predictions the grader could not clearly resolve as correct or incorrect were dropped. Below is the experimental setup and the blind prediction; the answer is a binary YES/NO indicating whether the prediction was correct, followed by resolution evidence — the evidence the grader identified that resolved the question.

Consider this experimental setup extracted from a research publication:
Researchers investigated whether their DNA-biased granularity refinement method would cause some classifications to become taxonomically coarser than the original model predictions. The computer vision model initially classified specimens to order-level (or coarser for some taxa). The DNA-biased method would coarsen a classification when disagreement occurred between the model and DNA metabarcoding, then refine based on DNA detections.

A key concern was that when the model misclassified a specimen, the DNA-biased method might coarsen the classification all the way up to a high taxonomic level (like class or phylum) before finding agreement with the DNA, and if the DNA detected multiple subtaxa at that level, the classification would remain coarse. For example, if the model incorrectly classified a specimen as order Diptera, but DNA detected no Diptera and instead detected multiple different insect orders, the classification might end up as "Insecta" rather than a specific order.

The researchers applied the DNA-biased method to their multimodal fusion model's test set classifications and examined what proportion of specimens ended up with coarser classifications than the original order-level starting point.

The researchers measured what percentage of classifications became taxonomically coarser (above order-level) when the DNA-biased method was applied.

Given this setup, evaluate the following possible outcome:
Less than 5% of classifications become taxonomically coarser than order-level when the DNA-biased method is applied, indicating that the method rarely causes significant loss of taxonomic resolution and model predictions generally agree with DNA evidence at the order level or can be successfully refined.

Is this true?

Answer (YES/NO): NO